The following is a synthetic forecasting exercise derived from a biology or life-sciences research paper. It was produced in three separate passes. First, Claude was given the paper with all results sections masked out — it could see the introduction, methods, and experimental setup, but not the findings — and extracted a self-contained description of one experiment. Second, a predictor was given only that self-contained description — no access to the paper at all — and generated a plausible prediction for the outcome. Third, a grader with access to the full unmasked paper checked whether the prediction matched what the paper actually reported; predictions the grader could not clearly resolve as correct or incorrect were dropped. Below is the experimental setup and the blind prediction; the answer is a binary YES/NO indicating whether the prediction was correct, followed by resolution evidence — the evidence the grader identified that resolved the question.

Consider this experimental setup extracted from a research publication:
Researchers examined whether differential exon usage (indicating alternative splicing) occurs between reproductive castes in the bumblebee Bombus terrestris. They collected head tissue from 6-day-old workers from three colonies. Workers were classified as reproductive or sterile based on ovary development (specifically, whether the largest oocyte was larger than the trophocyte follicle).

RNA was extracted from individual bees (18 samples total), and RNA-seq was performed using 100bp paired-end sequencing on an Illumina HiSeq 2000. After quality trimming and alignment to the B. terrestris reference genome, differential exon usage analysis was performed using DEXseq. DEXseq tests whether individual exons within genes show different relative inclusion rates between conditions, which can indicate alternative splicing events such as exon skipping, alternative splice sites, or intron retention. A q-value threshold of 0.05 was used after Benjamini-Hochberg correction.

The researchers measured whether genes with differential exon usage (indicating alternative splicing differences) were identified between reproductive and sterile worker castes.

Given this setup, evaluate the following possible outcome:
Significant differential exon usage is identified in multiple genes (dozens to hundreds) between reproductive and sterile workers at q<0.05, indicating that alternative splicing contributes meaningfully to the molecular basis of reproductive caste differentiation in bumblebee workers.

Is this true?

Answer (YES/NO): NO